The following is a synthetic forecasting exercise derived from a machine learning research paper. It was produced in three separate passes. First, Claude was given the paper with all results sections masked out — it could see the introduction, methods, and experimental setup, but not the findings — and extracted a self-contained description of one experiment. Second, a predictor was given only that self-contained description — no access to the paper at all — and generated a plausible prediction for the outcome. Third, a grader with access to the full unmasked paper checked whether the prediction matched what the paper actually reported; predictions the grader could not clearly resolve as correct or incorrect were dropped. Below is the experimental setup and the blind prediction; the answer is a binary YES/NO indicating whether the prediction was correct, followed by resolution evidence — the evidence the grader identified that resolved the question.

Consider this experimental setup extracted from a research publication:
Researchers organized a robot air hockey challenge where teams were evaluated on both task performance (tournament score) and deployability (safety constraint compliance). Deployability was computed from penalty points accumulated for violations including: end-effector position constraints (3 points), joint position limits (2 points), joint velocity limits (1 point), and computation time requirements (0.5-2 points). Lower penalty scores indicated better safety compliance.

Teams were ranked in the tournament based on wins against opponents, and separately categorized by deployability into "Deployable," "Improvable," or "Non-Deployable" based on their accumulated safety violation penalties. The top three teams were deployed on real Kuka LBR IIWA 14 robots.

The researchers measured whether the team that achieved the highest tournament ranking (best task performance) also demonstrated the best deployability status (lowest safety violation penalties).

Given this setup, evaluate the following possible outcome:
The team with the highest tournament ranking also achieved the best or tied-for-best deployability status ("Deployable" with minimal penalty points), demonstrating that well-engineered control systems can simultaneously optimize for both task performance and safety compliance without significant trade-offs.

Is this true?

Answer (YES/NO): YES